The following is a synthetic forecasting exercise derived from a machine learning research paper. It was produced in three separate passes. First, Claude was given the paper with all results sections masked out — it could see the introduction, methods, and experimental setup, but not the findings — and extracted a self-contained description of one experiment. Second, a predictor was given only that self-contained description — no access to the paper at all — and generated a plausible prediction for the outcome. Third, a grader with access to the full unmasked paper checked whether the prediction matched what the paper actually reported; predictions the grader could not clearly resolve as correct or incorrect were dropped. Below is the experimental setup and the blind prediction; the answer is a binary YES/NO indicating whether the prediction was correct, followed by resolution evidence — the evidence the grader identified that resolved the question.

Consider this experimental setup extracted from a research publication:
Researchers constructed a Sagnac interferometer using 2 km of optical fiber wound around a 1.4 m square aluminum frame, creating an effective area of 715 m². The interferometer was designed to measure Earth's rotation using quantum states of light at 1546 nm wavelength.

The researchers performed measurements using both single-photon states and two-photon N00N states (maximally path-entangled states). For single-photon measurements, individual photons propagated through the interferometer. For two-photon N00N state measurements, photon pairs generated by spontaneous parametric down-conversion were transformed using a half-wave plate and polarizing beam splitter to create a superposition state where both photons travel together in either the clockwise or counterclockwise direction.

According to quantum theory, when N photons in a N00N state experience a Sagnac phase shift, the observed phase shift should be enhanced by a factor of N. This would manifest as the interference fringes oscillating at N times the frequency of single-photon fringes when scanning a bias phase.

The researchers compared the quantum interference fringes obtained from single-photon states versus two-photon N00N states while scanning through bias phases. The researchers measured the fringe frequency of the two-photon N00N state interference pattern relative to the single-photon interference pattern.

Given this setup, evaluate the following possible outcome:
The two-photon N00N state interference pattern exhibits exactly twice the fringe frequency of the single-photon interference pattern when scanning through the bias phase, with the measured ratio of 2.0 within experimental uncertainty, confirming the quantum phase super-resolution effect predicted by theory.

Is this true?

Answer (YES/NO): YES